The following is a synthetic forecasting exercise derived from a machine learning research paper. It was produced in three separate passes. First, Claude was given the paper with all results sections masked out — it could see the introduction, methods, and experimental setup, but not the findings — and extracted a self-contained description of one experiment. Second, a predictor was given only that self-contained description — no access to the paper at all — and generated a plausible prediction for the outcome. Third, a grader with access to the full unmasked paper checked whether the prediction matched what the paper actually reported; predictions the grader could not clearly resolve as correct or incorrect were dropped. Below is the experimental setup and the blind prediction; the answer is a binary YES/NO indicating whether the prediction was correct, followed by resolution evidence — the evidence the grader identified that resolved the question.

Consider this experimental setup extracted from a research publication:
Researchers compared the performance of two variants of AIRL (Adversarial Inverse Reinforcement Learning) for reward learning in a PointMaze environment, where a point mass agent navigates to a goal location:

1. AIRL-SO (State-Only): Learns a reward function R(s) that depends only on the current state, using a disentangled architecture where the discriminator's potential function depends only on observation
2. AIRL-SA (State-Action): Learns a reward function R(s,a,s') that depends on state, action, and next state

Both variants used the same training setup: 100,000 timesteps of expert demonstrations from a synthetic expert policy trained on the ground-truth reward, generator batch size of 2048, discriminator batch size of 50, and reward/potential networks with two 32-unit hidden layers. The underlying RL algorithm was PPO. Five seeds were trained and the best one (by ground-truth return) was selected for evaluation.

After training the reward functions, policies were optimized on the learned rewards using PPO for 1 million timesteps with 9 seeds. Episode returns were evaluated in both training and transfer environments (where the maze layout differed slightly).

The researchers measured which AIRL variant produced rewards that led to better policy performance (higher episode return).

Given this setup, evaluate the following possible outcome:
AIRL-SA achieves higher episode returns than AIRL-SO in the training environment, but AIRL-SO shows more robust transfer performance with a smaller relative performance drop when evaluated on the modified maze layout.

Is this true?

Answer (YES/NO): NO